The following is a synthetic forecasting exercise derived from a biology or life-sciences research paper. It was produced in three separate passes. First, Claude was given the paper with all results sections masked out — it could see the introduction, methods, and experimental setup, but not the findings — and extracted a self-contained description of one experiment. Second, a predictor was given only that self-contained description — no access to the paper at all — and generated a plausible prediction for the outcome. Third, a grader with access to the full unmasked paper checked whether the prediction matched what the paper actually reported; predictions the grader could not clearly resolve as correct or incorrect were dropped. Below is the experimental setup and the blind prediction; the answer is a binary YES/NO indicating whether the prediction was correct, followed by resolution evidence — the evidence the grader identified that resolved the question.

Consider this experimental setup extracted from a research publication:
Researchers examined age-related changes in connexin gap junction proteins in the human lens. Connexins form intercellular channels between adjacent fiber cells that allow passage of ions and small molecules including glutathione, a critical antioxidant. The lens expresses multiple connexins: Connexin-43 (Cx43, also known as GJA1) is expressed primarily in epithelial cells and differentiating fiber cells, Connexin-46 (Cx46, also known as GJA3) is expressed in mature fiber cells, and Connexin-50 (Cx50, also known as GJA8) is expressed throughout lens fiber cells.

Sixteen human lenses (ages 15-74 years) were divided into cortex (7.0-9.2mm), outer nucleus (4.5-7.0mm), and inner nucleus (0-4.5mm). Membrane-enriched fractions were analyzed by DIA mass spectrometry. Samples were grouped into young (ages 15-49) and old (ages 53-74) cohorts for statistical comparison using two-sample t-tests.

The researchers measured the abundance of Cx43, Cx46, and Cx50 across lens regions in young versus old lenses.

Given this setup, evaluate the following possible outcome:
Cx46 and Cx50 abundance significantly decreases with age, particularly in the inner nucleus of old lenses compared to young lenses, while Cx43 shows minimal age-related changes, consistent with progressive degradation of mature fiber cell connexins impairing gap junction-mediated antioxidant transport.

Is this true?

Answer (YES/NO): NO